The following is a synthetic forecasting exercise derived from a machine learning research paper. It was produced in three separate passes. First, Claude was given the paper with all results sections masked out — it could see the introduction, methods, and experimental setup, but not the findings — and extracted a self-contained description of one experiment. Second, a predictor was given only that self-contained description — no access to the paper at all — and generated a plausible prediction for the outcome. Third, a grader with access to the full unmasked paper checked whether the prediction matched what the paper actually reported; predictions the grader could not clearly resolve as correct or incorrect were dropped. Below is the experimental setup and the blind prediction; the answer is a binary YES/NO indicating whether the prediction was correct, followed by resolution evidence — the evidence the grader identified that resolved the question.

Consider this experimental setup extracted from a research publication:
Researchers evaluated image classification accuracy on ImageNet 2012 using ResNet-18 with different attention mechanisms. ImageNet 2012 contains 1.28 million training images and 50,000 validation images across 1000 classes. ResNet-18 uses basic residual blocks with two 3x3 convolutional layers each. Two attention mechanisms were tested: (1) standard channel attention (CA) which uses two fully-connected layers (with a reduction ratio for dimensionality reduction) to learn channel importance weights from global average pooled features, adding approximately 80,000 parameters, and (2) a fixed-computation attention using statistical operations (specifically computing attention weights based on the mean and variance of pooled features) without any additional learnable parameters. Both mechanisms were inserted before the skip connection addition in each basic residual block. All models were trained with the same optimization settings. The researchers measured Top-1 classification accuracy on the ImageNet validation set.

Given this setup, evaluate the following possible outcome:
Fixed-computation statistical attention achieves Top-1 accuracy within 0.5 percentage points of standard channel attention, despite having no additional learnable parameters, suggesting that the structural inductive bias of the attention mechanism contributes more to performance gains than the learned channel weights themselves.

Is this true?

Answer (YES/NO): NO